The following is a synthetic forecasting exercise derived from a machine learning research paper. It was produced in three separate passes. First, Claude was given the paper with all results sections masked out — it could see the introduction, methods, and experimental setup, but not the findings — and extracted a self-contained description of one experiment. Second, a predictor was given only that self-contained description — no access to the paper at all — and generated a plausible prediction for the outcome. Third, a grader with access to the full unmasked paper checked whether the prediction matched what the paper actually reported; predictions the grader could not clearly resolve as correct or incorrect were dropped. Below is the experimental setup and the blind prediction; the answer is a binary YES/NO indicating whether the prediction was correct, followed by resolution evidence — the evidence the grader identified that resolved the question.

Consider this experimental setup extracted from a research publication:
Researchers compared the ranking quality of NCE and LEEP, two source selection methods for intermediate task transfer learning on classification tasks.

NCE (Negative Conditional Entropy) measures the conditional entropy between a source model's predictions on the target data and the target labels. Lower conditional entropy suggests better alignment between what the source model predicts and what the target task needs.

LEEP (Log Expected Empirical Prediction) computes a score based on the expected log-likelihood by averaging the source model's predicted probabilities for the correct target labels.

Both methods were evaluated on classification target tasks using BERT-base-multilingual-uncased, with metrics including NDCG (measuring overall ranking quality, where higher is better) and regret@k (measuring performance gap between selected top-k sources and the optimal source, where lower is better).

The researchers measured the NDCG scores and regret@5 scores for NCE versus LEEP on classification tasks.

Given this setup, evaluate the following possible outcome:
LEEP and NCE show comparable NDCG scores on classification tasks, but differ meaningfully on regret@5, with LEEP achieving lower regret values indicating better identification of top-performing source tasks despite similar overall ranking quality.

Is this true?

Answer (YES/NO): NO